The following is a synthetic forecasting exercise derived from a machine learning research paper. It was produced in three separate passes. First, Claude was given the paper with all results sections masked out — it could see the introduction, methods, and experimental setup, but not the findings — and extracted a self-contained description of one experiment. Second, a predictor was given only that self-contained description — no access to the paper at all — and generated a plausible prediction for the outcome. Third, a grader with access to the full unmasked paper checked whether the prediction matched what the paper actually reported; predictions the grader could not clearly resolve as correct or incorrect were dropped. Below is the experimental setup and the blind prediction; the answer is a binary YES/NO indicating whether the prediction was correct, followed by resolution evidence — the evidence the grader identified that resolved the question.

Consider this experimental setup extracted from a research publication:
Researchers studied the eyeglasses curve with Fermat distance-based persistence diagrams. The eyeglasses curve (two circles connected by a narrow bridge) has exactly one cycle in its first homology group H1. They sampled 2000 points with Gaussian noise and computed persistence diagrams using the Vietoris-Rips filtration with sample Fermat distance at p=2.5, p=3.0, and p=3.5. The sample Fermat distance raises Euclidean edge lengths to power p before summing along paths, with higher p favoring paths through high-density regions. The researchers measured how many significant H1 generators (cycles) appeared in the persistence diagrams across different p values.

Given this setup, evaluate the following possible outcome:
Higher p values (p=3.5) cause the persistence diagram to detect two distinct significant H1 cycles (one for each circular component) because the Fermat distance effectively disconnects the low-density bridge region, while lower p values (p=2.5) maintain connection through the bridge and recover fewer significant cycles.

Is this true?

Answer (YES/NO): NO